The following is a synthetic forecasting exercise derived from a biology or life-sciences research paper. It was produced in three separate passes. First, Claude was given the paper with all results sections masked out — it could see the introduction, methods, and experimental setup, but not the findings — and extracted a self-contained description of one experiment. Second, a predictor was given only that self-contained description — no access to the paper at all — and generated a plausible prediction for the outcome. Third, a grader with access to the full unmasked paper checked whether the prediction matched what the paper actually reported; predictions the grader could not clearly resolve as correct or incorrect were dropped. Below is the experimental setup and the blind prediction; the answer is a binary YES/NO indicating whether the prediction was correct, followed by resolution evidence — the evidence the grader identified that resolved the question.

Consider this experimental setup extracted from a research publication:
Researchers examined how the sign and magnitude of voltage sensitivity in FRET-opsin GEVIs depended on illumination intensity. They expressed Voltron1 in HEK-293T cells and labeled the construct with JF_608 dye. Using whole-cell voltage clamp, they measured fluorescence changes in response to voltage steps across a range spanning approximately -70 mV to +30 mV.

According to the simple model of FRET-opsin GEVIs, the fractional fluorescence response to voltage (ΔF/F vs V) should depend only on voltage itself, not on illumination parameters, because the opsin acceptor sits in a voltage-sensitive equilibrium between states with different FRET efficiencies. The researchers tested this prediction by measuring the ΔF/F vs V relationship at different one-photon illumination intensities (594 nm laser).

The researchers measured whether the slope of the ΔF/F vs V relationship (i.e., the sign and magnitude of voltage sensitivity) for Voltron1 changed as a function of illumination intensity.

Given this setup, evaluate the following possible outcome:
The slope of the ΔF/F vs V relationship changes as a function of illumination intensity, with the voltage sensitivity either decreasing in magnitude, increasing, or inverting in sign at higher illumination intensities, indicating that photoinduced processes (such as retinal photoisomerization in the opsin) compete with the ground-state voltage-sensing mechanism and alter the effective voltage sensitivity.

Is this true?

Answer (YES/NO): YES